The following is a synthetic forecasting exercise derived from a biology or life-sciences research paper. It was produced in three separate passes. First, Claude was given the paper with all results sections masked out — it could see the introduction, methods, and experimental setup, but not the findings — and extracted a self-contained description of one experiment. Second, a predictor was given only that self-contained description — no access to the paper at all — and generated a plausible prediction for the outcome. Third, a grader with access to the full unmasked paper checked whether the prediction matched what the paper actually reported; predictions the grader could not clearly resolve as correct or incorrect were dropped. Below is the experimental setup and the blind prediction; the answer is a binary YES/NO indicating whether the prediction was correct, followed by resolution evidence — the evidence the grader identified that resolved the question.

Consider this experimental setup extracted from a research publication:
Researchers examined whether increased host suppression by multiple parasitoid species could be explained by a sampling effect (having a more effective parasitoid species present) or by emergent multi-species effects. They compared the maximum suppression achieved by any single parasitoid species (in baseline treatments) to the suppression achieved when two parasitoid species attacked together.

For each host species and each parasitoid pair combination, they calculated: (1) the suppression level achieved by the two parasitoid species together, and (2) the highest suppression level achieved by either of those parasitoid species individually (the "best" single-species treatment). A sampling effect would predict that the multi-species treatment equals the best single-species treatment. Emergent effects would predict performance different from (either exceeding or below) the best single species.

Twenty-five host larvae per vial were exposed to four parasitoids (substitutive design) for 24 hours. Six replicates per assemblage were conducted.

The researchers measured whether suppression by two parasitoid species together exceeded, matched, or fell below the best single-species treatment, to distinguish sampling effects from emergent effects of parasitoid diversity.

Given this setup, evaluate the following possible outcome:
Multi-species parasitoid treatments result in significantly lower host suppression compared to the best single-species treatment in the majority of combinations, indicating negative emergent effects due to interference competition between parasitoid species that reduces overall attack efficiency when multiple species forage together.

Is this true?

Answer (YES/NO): NO